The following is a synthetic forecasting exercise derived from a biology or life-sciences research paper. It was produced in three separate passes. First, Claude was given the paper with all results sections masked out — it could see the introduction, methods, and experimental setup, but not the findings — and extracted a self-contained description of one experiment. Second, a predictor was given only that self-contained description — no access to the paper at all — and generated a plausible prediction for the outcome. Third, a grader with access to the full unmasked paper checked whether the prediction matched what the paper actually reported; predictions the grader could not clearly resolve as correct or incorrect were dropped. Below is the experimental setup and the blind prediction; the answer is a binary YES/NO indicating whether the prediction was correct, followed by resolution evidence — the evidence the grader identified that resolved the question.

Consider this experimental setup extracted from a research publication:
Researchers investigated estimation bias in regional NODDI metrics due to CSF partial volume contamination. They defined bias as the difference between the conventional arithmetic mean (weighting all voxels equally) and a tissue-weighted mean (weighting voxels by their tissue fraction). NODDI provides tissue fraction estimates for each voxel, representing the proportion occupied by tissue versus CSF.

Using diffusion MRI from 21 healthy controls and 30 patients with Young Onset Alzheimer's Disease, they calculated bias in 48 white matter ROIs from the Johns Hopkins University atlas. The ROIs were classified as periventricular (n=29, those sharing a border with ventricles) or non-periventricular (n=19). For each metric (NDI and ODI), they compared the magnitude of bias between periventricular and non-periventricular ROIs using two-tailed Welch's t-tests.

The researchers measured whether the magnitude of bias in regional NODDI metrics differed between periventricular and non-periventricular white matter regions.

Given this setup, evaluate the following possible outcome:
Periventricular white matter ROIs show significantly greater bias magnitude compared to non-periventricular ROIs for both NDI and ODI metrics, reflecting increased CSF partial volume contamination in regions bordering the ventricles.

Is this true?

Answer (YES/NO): NO